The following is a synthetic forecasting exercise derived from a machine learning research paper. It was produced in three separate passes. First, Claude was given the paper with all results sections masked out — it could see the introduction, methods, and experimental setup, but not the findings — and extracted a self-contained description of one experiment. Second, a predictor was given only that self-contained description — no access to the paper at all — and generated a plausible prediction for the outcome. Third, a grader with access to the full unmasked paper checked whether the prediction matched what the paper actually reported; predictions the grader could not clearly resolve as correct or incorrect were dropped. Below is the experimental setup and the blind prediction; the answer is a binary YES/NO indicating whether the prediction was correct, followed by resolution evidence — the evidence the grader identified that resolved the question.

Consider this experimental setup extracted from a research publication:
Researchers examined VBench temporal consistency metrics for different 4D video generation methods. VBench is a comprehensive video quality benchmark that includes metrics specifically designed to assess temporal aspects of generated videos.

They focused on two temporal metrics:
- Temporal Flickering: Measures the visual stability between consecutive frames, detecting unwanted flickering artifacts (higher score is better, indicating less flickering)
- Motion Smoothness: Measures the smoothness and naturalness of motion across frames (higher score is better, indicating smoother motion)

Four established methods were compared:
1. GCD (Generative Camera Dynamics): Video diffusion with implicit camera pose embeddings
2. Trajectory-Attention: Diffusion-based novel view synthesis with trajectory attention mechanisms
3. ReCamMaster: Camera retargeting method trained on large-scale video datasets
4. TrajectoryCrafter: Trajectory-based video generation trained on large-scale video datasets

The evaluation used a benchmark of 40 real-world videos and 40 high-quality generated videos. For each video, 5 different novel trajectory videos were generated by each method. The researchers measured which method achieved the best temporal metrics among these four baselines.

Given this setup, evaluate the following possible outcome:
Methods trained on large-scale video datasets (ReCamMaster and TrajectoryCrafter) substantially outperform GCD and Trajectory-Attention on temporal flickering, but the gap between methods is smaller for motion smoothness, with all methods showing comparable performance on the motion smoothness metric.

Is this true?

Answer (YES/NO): NO